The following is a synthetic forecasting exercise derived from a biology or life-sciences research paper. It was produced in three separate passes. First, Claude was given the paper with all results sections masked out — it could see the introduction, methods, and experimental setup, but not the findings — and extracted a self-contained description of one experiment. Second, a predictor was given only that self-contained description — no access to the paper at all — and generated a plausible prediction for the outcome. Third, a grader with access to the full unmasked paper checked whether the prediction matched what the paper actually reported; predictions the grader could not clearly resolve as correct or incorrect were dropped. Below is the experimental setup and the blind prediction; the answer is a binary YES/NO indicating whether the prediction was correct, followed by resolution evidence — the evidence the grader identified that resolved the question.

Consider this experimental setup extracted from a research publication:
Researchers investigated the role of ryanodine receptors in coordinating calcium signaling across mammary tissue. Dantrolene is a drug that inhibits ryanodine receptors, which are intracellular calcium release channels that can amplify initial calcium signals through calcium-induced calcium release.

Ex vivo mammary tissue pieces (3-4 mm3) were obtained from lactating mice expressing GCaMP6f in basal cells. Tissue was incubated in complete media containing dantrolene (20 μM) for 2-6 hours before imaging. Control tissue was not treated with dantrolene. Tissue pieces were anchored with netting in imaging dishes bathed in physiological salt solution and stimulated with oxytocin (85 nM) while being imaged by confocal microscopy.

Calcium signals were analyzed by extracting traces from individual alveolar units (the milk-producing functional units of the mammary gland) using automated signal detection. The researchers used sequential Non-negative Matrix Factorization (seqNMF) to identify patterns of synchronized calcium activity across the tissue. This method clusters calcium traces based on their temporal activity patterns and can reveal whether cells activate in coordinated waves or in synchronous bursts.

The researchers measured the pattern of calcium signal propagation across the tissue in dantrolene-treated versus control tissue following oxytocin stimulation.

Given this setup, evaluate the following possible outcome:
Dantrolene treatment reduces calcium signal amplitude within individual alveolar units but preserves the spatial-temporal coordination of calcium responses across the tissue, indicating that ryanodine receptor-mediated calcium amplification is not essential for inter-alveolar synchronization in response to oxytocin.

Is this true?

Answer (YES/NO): NO